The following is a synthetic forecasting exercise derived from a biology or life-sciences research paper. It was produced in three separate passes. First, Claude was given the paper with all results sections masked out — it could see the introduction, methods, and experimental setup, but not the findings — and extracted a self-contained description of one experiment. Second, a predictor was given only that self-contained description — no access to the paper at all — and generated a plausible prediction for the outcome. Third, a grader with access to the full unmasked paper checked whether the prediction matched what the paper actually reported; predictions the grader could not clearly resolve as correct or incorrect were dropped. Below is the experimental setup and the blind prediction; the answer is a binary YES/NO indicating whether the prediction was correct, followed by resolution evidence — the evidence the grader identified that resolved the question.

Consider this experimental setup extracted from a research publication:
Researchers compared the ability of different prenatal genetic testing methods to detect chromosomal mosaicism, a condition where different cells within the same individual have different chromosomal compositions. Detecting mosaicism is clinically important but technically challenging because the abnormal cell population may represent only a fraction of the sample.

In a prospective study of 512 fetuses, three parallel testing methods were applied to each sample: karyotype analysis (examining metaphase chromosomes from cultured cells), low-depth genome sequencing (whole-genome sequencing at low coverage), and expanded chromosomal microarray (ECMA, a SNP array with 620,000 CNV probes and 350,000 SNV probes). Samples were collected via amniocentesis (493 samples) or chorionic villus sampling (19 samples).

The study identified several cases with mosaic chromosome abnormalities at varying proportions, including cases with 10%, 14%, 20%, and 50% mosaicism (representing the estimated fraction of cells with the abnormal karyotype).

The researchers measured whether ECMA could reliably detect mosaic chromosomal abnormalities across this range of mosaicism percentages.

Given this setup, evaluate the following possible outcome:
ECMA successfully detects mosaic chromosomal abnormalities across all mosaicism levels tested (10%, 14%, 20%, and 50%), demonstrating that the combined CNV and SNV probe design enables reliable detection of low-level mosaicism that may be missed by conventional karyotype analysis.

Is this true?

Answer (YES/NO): NO